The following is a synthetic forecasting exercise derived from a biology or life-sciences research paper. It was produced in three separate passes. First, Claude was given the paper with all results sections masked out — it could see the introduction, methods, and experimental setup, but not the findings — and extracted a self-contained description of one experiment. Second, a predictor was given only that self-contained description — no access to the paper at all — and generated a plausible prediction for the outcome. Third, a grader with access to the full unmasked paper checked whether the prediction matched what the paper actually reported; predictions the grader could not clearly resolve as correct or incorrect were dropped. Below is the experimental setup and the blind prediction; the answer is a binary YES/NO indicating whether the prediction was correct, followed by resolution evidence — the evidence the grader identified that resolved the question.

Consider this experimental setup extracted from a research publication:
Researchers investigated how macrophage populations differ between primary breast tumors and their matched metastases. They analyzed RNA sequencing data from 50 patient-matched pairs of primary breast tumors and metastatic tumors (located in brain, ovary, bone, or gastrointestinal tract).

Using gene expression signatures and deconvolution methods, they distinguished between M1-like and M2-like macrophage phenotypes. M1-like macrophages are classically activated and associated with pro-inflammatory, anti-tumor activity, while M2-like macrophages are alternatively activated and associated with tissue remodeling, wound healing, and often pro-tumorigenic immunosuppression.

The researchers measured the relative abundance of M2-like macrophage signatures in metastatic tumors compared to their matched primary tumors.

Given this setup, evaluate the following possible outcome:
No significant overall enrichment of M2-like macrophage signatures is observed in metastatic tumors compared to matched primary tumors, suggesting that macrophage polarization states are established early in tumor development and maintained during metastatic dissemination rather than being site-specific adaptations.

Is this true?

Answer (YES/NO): NO